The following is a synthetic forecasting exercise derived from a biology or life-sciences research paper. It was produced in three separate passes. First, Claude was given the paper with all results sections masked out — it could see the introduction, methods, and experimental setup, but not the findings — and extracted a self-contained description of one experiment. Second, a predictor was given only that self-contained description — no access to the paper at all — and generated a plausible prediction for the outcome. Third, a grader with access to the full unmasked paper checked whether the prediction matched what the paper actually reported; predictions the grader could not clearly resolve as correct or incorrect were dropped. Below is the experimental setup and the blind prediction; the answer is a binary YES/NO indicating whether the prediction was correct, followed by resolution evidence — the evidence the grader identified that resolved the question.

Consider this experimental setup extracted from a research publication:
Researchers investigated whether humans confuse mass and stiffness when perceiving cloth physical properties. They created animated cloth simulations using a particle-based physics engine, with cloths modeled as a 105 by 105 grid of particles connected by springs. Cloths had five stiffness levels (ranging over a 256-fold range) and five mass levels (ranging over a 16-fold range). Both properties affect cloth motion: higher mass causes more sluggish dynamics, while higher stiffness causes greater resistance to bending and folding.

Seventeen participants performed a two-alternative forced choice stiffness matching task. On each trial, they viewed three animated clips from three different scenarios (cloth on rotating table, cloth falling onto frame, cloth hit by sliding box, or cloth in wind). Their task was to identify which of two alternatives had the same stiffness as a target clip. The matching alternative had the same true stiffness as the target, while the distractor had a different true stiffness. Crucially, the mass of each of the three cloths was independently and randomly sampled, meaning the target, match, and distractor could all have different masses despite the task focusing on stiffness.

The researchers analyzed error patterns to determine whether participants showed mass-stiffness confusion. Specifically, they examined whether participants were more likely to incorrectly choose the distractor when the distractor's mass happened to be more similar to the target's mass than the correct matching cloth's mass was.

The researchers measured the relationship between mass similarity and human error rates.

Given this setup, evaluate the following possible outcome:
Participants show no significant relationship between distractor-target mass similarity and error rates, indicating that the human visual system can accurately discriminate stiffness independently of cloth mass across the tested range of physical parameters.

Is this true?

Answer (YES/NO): NO